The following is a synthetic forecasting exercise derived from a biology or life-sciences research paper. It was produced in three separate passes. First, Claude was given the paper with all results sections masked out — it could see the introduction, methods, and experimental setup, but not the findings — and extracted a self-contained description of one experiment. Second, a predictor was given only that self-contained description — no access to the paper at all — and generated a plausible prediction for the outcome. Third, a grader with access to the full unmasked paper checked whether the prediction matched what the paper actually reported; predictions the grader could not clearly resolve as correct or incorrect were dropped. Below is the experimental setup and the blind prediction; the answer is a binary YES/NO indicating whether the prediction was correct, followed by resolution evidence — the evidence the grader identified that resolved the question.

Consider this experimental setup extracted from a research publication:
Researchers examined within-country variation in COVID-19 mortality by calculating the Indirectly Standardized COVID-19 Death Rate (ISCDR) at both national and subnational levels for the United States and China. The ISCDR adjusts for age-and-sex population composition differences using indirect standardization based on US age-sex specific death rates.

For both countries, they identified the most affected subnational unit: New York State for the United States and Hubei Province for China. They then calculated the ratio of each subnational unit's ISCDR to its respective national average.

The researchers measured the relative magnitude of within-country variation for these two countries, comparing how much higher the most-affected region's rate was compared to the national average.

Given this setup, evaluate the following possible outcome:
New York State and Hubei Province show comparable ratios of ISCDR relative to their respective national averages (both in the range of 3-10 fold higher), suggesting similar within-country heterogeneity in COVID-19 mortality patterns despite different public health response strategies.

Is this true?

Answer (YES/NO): NO